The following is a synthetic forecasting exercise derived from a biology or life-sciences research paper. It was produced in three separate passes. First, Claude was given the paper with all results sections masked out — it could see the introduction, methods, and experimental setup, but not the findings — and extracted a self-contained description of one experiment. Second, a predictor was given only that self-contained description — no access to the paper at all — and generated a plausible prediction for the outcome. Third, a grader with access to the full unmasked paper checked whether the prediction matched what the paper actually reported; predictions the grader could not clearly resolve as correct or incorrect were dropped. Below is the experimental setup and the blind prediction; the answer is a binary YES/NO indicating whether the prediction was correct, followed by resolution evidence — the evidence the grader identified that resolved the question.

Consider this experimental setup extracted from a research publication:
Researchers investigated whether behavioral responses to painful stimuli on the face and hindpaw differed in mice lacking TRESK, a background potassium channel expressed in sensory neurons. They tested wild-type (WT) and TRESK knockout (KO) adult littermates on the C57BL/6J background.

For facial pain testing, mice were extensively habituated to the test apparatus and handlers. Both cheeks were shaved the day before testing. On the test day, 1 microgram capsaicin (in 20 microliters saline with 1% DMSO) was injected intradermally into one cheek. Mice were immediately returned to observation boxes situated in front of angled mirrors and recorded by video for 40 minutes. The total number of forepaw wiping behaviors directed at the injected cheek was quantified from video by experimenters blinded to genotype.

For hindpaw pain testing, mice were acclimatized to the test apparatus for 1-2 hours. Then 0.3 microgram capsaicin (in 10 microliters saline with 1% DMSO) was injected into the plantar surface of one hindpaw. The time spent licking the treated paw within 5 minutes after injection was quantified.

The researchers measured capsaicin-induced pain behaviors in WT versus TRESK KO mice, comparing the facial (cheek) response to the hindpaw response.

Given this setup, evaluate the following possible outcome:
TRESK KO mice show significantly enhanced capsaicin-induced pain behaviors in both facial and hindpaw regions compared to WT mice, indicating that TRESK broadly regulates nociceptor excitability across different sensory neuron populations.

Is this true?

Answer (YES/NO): NO